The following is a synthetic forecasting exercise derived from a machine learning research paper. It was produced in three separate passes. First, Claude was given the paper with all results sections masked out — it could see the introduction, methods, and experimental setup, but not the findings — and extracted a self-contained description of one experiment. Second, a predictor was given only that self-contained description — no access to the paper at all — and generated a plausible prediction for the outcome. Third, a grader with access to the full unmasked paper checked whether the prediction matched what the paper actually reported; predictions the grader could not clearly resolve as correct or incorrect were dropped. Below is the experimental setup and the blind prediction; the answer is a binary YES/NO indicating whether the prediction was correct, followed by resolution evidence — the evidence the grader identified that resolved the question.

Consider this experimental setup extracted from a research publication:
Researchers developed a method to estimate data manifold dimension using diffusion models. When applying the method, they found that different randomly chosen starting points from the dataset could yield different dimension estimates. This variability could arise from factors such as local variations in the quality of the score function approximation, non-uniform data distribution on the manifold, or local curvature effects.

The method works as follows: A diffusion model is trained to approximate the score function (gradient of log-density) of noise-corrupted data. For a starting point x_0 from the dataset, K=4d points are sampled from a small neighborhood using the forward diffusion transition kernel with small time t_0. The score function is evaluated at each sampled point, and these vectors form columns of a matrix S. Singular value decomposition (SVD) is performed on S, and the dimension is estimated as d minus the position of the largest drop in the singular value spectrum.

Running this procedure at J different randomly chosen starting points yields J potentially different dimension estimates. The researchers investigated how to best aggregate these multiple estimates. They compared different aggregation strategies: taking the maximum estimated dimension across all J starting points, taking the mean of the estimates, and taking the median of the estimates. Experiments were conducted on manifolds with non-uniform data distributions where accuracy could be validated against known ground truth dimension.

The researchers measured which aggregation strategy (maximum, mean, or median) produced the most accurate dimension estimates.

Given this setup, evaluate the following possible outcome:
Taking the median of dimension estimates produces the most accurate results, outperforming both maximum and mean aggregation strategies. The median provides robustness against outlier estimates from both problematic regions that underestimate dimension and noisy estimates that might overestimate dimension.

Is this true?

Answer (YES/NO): NO